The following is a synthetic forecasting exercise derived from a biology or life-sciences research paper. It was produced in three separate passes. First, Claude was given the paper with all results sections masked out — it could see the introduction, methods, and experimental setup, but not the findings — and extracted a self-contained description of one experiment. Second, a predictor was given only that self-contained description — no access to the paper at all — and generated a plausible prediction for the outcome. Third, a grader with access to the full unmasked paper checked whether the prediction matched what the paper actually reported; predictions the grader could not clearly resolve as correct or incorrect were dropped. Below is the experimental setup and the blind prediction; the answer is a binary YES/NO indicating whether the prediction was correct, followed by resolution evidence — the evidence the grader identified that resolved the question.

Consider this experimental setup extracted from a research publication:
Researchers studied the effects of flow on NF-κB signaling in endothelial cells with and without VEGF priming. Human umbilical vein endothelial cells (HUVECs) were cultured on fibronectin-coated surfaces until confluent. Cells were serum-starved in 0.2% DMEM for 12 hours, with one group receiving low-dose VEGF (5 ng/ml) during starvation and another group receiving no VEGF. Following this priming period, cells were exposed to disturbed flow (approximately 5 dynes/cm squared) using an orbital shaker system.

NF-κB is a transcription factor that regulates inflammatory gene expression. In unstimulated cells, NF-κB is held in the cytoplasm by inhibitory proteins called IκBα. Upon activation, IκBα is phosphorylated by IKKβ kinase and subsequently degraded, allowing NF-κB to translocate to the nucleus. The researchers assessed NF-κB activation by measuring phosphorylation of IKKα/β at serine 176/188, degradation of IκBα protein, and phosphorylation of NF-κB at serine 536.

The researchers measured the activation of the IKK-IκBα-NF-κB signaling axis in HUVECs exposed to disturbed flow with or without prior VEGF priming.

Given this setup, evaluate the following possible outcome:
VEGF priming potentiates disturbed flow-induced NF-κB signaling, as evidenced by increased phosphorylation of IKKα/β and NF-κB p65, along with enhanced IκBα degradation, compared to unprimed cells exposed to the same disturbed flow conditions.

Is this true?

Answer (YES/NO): YES